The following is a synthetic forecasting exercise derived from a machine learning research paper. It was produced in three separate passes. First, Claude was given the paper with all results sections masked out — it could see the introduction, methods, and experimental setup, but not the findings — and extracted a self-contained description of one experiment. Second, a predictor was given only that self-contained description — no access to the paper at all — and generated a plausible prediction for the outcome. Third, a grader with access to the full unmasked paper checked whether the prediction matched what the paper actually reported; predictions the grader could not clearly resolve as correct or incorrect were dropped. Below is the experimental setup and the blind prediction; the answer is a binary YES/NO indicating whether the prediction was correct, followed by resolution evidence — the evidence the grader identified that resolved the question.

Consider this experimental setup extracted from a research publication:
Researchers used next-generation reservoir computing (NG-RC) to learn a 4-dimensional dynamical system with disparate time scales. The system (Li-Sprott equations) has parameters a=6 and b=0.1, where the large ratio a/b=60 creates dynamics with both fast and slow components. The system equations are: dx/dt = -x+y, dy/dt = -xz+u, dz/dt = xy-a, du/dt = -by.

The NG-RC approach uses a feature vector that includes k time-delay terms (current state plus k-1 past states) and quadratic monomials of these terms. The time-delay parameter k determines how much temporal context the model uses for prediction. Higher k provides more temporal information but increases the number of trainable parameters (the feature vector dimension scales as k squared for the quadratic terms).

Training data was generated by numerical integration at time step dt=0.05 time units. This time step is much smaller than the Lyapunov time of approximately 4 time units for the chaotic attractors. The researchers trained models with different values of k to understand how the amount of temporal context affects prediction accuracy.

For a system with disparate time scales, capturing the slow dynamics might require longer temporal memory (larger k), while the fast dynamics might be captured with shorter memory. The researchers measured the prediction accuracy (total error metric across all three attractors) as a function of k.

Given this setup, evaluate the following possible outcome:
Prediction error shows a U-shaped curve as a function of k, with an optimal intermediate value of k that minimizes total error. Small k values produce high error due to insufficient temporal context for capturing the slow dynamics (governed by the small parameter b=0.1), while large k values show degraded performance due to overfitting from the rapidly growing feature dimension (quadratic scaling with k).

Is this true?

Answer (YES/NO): NO